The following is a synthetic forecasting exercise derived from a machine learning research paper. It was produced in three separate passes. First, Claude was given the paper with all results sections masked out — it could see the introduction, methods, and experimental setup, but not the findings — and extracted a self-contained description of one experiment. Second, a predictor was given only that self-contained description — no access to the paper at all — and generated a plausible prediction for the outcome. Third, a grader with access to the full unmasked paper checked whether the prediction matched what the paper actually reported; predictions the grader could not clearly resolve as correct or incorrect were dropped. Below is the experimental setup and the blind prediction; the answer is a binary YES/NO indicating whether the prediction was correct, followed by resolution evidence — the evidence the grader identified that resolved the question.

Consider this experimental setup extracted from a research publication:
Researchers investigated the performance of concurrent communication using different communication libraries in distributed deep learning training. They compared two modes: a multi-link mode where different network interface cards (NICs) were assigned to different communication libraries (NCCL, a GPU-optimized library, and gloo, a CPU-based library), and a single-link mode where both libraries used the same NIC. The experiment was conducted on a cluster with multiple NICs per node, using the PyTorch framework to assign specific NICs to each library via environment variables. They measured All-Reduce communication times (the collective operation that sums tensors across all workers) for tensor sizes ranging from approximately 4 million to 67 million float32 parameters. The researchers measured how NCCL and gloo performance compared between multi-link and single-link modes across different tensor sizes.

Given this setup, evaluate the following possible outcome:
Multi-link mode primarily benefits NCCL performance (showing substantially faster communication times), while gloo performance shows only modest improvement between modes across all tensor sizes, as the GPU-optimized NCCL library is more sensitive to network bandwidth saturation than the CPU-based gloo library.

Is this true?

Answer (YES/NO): NO